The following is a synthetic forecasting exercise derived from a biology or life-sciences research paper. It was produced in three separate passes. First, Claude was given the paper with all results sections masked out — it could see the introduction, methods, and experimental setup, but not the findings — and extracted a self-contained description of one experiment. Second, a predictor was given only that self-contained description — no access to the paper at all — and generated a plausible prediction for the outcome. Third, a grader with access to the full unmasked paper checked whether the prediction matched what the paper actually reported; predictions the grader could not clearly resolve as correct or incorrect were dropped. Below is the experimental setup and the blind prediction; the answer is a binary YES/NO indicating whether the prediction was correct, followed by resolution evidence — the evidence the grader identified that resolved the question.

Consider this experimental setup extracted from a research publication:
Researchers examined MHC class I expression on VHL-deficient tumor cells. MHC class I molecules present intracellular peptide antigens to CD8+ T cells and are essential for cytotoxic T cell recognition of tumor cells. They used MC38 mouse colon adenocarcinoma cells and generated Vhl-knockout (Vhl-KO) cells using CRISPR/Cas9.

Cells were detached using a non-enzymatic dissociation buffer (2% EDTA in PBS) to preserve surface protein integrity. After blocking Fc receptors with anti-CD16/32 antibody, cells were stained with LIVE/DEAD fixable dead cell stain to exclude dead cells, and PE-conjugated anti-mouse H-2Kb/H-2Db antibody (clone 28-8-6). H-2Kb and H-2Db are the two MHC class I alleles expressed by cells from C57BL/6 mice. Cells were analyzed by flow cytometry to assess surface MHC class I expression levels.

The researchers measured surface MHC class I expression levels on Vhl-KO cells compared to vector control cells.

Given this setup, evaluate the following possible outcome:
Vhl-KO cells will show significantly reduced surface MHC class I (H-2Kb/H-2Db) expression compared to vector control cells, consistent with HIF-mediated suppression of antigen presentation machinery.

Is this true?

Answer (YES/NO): NO